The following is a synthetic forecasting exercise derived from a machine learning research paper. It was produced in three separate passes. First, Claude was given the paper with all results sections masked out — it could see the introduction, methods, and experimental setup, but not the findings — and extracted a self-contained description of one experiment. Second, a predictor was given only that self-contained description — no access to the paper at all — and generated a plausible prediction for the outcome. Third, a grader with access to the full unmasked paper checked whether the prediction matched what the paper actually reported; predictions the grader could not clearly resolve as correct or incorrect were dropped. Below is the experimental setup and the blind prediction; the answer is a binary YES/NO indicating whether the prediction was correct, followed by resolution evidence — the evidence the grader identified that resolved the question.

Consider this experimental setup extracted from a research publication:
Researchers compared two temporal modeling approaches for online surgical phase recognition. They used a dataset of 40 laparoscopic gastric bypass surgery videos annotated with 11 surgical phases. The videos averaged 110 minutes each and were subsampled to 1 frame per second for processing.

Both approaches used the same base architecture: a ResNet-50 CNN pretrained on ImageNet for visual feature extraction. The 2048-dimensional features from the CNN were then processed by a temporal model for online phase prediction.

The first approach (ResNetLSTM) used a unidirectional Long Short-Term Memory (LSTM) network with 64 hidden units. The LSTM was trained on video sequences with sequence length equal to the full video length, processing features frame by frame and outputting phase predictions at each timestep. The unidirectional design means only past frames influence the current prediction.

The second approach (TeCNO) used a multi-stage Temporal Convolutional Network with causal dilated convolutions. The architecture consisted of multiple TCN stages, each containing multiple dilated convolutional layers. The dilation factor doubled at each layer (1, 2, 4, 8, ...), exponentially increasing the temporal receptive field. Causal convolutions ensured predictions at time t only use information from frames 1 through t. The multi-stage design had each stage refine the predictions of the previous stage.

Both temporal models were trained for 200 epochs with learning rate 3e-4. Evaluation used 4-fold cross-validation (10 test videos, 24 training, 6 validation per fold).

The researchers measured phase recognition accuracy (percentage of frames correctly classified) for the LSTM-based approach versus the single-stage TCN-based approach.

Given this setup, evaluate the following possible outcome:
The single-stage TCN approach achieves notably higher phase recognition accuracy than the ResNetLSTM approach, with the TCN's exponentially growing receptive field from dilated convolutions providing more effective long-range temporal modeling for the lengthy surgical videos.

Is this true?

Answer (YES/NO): NO